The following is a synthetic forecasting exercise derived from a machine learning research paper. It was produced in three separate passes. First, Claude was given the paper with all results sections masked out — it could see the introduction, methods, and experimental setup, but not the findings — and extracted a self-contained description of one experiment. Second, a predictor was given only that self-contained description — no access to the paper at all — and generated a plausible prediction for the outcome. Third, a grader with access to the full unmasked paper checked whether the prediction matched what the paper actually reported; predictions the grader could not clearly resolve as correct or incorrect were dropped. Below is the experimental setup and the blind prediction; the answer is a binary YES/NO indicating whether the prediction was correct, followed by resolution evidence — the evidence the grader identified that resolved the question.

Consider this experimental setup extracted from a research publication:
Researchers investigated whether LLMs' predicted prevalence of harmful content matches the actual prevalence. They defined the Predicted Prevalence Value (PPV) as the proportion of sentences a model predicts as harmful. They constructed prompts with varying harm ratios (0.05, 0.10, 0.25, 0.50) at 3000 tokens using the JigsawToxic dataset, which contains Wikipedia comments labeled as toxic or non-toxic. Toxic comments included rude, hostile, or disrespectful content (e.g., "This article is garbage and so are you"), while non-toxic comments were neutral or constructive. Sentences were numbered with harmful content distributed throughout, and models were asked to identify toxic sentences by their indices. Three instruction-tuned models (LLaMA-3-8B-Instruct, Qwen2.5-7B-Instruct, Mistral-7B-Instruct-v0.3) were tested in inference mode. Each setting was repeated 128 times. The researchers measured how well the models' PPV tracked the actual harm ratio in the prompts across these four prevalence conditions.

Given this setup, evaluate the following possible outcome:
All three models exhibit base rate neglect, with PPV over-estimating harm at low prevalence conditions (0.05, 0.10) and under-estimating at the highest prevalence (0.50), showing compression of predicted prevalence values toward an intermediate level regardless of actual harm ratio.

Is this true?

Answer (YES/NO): NO